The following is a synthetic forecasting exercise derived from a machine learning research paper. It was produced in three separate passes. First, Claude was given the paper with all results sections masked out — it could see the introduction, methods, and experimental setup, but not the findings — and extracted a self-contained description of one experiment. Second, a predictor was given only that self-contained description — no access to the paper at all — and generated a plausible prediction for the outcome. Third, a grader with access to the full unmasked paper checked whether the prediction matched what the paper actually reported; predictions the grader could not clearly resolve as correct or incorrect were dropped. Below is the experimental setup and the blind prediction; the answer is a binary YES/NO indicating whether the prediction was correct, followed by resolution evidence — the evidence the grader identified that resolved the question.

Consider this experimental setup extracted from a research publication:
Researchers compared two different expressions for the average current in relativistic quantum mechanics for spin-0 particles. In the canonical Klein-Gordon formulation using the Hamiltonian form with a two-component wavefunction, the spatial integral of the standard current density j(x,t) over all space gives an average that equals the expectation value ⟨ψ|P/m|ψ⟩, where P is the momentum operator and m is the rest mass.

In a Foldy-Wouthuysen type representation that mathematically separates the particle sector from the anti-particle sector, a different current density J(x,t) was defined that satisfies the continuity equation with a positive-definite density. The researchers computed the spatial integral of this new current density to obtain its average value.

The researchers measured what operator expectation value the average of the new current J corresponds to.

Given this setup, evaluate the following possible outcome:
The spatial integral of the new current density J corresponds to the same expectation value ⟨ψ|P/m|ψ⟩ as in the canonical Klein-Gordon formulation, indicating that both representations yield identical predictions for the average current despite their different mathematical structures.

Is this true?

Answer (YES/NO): NO